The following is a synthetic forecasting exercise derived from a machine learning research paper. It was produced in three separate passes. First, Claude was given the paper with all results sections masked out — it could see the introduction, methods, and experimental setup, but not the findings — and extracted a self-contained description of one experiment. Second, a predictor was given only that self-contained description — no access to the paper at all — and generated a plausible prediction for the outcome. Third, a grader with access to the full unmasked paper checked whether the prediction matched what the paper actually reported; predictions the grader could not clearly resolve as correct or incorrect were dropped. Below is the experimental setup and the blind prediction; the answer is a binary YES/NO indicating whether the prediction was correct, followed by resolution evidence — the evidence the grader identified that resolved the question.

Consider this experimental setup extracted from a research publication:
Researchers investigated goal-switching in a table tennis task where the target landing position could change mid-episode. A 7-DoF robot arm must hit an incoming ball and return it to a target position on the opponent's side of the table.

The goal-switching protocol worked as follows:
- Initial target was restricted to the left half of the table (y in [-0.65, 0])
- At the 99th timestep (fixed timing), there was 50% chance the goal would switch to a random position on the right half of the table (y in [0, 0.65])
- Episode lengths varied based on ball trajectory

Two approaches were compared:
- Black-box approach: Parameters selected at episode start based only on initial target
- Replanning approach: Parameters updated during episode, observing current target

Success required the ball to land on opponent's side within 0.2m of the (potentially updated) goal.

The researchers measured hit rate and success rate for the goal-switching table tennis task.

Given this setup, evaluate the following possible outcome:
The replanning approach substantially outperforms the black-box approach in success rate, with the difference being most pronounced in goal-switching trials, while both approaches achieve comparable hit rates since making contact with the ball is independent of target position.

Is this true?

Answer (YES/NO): YES